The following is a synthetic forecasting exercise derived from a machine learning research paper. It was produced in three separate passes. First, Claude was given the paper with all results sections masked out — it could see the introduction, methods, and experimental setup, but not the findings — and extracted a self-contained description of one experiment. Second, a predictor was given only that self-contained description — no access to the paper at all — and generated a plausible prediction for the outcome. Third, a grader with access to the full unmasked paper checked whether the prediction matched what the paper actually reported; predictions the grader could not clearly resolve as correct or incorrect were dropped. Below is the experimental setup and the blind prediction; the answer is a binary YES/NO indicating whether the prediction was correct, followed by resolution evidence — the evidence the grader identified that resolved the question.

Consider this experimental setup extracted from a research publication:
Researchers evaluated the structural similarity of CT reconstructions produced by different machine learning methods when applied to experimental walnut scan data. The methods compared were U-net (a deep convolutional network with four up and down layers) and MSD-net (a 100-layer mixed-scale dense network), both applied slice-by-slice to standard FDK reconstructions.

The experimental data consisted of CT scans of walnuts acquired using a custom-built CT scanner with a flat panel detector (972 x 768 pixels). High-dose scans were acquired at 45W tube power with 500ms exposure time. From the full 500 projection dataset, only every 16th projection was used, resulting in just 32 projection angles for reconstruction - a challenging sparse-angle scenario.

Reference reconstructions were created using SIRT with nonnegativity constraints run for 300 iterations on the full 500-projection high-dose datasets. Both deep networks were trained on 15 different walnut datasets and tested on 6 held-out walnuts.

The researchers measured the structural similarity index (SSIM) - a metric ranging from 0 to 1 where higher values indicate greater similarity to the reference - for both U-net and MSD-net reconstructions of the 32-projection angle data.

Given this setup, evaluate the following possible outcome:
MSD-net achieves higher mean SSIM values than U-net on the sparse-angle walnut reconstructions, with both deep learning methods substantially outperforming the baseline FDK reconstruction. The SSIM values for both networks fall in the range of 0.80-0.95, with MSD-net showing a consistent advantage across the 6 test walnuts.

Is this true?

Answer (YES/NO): NO